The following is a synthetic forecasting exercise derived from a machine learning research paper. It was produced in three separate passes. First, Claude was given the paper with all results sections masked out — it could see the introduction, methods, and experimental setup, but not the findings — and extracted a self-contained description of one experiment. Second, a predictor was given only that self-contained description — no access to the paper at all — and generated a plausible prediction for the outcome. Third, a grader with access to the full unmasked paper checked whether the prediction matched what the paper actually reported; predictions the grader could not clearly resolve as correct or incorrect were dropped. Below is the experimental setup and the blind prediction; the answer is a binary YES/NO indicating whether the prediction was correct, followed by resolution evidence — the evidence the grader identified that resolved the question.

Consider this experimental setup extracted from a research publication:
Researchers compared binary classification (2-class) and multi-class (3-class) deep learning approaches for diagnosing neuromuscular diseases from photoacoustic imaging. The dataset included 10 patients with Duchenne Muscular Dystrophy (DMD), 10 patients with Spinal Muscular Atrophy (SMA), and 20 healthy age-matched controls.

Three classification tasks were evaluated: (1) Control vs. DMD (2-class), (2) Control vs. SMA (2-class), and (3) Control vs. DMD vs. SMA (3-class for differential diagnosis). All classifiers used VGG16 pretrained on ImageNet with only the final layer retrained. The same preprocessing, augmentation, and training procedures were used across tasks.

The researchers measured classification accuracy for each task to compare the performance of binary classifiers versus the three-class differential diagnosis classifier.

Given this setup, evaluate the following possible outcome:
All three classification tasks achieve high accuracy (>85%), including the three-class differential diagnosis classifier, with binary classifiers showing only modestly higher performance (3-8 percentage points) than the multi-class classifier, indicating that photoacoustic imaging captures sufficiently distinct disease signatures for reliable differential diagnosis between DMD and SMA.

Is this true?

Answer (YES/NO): NO